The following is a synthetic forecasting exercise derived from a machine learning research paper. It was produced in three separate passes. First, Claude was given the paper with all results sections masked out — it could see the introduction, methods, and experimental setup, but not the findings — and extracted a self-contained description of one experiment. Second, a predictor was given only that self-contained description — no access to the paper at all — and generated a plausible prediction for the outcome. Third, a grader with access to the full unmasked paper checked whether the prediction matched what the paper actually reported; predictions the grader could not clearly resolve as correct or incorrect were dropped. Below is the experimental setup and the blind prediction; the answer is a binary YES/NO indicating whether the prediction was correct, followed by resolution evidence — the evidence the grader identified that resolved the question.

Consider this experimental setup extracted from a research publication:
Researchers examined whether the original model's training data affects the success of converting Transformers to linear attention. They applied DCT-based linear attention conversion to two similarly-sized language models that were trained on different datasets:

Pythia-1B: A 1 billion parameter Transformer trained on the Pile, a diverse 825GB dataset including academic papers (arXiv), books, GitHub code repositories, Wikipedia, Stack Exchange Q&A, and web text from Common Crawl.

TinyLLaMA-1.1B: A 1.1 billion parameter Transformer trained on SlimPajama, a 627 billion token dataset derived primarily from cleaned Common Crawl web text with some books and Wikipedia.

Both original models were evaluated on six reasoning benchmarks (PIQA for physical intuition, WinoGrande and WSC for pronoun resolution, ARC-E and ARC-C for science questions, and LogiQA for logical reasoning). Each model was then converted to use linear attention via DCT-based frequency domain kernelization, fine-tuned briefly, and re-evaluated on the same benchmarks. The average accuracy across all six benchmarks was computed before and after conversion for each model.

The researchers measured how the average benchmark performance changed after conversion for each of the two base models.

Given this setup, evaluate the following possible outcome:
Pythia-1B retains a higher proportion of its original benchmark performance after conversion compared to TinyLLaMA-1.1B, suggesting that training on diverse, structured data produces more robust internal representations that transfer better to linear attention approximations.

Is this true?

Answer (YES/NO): YES